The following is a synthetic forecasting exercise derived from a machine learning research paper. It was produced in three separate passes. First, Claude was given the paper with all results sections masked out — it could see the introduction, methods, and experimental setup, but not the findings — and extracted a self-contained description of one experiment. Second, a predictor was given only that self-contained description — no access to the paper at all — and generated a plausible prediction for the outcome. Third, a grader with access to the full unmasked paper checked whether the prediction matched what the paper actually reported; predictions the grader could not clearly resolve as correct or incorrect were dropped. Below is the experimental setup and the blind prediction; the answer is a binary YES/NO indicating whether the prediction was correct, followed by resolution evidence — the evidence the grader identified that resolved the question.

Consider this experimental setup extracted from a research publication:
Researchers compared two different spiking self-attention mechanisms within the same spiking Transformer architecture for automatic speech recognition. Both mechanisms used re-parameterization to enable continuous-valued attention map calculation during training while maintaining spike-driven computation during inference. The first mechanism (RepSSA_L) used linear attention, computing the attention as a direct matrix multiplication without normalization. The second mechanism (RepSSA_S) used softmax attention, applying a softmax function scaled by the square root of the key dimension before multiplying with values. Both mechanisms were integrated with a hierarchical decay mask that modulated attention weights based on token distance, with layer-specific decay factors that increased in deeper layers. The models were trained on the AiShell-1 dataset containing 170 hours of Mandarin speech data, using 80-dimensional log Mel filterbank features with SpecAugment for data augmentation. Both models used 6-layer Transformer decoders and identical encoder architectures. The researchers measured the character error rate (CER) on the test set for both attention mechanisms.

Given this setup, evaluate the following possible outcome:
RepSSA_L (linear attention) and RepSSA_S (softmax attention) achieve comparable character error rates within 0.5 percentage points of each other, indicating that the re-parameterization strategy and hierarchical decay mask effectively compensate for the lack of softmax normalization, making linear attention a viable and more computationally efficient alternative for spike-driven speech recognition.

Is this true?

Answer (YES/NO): NO